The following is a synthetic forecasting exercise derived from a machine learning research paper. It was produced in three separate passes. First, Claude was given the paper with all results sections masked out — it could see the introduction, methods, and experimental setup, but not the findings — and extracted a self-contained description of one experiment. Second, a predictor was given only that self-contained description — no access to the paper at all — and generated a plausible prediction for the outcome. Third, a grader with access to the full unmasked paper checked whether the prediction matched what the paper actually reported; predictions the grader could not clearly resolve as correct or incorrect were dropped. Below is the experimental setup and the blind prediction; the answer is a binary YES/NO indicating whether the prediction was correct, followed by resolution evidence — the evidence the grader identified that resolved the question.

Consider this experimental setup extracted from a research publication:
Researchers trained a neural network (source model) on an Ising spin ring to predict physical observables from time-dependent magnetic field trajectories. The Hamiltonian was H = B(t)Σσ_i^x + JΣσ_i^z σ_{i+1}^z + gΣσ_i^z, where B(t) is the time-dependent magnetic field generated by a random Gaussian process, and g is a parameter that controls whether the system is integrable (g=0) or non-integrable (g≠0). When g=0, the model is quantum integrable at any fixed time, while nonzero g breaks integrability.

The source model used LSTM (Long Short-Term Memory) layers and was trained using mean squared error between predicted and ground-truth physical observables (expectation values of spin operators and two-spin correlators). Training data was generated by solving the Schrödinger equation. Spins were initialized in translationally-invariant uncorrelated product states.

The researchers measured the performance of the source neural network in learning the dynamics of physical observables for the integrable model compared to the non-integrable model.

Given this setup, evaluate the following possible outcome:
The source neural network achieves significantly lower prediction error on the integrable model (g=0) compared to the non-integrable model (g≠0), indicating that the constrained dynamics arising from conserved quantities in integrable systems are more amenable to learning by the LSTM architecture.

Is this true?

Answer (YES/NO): YES